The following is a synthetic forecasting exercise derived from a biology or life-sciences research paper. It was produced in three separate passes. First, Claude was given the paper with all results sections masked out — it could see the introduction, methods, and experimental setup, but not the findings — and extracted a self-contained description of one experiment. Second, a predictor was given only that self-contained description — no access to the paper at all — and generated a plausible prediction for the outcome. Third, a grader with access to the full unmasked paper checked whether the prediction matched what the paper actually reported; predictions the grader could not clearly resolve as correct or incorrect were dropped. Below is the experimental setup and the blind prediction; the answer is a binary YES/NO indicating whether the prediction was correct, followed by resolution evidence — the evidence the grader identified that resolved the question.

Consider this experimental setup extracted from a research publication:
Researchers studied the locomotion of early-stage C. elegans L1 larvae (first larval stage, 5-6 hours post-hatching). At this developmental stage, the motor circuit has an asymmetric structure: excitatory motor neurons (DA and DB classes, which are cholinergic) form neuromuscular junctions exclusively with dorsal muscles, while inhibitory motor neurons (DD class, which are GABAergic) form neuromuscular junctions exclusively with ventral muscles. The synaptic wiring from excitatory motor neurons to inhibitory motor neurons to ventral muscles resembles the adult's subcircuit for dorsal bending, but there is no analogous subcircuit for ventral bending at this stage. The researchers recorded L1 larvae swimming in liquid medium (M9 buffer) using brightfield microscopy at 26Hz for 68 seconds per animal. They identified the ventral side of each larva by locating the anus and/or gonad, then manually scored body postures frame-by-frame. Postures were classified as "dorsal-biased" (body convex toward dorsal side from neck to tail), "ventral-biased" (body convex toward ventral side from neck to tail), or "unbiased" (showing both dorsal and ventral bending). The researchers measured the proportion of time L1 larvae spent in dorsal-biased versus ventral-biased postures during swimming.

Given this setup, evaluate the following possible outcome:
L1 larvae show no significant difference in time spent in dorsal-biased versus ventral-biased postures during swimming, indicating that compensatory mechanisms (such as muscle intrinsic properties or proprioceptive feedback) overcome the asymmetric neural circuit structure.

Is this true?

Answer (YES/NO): YES